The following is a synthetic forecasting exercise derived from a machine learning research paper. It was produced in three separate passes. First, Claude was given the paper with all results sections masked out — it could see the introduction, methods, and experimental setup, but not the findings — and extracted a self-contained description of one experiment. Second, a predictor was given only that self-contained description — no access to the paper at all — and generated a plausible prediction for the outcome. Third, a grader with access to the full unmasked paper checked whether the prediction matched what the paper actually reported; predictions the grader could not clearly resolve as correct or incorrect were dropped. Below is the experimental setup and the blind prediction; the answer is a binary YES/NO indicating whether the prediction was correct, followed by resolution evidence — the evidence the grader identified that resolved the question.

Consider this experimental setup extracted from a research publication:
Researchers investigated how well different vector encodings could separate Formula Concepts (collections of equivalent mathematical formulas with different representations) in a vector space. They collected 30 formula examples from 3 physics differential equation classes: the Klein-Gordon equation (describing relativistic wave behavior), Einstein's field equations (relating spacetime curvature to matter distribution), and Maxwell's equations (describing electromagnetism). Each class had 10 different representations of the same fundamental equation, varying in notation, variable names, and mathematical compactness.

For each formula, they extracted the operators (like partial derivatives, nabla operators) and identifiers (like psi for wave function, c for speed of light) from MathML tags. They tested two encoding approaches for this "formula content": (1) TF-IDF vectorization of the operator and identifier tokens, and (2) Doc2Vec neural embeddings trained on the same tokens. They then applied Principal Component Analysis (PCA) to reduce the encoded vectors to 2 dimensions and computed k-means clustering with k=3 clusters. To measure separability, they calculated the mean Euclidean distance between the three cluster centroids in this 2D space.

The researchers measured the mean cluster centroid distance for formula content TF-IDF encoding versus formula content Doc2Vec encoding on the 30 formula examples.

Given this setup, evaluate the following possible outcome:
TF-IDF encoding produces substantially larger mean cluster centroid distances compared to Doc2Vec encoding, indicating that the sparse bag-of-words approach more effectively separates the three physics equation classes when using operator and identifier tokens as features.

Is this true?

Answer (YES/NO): NO